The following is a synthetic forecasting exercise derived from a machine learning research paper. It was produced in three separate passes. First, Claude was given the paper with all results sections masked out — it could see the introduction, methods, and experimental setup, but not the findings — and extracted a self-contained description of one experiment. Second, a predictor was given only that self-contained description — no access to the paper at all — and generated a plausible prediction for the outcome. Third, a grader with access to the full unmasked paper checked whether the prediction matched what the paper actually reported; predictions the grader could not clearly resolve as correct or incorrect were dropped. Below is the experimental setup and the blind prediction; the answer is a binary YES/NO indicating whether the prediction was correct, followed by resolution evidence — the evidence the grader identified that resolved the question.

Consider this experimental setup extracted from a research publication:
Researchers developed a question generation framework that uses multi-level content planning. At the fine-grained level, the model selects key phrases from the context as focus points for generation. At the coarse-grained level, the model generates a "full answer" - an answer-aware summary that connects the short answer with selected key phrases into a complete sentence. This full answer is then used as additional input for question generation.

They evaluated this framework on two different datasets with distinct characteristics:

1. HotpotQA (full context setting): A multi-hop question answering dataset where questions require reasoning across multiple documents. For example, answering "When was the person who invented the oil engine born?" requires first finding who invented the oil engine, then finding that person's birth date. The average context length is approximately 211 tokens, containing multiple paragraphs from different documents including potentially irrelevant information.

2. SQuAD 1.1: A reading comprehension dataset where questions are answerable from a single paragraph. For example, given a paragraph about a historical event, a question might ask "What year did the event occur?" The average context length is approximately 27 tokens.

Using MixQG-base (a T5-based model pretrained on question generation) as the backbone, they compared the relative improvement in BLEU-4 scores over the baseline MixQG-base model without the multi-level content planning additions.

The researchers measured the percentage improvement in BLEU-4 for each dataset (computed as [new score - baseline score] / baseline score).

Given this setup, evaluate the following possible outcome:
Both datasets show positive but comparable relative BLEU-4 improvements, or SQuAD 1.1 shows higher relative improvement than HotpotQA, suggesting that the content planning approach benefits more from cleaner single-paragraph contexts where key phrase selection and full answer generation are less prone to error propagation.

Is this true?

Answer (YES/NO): NO